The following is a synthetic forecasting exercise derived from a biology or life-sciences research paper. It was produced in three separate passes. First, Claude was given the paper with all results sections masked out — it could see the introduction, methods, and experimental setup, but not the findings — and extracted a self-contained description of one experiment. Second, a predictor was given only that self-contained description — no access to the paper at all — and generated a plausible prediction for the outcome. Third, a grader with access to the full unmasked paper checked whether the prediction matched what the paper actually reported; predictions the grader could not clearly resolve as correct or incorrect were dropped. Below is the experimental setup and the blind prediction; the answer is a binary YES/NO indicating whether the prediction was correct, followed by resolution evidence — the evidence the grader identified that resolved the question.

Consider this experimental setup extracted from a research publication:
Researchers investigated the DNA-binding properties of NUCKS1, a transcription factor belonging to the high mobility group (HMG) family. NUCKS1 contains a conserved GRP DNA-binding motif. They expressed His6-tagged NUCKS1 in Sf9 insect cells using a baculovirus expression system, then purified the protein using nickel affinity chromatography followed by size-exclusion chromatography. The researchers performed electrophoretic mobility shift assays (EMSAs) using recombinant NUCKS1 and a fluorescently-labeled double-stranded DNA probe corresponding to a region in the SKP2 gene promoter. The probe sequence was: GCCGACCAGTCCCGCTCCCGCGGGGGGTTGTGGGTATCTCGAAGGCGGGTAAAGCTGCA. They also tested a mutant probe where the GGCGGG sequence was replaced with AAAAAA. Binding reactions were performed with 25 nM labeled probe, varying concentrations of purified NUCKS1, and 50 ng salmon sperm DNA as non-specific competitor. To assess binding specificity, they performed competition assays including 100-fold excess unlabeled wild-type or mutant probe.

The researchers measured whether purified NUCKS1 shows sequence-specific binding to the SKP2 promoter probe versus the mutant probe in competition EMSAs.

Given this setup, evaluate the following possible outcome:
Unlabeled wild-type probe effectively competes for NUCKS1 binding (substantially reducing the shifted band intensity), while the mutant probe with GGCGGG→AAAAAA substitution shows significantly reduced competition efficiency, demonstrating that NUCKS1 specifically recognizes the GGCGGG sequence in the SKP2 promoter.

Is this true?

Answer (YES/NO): YES